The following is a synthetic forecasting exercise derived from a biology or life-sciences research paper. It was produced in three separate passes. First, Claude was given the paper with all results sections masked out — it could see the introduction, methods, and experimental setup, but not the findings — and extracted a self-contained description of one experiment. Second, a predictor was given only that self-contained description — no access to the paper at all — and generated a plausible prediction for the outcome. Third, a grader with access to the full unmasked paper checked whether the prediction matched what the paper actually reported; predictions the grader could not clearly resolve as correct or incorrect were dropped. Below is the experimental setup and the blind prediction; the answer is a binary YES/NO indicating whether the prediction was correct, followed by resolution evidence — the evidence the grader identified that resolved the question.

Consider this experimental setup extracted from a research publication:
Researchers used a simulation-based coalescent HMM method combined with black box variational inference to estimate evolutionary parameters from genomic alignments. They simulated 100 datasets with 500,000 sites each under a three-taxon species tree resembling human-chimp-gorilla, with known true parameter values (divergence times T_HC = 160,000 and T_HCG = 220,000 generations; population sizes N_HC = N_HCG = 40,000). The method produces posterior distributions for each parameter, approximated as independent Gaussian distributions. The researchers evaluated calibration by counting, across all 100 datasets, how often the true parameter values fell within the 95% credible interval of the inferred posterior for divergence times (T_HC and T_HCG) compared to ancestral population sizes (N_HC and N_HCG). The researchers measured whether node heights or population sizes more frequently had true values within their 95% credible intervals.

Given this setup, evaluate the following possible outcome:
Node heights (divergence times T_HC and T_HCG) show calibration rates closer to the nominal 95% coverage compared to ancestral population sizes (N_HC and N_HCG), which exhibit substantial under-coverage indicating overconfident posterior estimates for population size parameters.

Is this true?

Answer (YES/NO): YES